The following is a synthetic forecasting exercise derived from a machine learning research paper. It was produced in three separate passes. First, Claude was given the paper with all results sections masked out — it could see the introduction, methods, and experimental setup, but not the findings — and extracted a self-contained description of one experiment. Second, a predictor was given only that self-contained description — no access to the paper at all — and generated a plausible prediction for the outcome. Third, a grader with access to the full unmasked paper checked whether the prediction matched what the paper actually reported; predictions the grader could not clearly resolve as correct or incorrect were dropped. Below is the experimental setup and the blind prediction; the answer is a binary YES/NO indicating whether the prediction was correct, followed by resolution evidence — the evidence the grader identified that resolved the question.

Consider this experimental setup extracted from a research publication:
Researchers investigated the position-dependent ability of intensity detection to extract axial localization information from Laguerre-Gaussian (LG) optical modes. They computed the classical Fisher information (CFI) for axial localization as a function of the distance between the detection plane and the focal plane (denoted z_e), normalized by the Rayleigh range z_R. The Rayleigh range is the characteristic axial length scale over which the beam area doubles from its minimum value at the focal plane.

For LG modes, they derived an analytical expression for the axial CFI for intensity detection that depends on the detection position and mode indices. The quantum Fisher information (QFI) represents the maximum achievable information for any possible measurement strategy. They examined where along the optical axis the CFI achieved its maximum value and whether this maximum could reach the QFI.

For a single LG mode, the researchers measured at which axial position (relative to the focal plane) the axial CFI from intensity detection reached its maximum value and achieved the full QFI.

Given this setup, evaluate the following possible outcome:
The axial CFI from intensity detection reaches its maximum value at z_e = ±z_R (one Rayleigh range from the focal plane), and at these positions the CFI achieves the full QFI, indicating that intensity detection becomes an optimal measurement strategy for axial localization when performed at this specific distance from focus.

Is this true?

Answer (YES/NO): YES